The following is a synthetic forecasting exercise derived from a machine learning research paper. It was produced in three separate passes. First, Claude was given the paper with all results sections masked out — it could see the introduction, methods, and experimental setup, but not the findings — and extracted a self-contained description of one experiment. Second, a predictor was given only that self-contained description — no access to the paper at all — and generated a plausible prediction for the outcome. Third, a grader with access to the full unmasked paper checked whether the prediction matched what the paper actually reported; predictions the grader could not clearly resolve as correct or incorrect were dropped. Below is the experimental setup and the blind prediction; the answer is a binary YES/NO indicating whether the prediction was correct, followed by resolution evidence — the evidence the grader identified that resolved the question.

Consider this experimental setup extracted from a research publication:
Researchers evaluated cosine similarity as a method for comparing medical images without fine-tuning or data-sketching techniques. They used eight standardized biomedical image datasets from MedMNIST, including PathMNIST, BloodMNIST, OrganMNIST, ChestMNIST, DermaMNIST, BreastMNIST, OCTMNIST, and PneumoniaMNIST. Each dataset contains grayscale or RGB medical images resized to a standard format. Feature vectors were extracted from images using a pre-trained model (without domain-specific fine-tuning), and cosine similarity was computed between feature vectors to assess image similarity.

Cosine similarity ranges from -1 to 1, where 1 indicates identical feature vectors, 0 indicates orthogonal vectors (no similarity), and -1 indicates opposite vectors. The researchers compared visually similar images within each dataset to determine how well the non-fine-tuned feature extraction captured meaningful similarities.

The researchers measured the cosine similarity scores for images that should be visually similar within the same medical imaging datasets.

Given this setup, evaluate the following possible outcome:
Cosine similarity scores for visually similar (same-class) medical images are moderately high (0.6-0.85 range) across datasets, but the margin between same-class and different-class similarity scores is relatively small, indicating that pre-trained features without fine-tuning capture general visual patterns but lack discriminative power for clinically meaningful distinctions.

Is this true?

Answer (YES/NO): NO